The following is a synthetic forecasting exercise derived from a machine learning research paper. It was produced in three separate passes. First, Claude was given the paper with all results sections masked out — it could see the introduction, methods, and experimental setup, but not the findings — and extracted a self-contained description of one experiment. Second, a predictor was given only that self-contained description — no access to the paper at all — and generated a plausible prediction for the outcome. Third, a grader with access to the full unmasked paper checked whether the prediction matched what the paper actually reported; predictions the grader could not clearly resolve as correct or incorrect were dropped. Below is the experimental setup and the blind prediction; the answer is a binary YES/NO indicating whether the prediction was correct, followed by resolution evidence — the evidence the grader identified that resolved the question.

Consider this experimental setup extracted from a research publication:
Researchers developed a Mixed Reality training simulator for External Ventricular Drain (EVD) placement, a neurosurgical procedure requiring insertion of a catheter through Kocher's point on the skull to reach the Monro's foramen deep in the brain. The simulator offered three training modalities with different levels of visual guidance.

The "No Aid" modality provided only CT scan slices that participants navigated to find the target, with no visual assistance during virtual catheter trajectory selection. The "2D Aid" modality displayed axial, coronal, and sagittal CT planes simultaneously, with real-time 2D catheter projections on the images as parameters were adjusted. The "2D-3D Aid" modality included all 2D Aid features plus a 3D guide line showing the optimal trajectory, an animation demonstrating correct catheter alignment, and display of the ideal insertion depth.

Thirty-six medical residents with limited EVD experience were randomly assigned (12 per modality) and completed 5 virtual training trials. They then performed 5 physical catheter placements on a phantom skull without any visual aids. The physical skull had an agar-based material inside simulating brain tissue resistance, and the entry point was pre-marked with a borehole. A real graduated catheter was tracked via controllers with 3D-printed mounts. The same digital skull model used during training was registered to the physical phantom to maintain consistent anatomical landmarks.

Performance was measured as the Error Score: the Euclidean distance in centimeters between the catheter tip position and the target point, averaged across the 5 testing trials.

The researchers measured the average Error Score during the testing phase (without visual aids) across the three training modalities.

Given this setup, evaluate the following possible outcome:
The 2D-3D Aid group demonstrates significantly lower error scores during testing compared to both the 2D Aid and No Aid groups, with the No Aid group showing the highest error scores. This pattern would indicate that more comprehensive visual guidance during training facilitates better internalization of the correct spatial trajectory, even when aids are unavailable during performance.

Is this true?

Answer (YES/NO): NO